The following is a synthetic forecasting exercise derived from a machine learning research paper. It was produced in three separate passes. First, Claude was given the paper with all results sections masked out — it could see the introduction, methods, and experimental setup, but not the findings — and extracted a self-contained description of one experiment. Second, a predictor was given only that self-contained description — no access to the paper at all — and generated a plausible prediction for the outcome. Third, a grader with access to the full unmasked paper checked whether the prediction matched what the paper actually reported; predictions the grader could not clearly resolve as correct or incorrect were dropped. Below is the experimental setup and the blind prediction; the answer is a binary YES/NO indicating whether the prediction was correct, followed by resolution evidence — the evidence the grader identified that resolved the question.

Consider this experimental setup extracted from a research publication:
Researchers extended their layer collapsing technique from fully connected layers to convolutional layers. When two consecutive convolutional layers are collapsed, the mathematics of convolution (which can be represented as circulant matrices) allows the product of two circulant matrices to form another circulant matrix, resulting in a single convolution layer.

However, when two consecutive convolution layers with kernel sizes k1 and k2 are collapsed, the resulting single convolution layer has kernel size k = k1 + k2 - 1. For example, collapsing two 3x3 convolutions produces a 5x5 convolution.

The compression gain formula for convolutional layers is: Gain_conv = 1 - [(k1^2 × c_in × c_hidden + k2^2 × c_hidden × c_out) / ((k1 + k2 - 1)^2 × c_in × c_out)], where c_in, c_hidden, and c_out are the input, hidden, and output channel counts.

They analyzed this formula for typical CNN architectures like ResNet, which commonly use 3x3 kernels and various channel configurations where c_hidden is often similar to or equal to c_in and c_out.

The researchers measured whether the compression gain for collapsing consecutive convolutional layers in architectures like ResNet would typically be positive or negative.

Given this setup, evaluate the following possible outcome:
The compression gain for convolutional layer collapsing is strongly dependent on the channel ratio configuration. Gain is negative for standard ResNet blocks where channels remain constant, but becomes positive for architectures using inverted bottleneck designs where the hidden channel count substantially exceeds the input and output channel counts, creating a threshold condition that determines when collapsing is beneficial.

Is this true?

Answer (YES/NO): NO